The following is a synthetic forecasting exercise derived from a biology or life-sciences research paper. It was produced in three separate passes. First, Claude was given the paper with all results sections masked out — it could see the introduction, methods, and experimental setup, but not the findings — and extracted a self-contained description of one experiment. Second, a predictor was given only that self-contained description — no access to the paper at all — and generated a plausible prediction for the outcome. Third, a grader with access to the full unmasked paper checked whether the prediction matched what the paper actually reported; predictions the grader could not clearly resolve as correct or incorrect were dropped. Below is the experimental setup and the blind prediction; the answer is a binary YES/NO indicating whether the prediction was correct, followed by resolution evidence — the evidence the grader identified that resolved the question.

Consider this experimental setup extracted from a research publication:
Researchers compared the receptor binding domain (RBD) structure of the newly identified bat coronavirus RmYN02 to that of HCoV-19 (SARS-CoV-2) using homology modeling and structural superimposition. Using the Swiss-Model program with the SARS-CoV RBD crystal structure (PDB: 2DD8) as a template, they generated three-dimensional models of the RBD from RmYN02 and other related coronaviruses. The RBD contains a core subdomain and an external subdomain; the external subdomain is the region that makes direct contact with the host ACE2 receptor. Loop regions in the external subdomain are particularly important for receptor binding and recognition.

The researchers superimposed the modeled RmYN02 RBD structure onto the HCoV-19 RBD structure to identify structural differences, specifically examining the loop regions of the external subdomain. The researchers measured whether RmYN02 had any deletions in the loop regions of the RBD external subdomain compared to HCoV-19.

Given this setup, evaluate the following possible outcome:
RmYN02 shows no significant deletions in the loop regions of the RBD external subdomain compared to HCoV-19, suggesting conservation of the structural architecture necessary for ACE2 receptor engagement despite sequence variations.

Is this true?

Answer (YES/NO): NO